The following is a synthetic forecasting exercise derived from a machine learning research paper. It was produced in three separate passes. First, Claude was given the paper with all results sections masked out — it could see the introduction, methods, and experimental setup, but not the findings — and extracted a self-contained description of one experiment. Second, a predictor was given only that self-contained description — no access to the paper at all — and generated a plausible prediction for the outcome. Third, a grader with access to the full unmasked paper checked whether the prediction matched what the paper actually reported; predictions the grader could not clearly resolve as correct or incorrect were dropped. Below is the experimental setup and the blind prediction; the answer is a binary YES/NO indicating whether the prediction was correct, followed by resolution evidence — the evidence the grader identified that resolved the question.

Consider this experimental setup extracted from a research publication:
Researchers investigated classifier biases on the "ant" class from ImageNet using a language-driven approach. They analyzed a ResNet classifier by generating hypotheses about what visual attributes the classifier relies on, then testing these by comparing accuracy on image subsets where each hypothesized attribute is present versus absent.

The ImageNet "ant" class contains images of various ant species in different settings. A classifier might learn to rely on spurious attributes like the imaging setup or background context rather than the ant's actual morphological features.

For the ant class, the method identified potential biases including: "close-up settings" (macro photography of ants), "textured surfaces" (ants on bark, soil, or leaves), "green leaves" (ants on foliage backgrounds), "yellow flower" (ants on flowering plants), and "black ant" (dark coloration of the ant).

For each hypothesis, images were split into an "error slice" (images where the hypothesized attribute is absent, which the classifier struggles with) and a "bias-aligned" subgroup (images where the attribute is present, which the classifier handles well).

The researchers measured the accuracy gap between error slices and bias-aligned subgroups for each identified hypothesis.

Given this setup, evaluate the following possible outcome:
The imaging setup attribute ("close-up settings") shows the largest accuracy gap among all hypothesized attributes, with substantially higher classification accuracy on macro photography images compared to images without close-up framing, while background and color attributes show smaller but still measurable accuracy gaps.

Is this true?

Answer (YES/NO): NO